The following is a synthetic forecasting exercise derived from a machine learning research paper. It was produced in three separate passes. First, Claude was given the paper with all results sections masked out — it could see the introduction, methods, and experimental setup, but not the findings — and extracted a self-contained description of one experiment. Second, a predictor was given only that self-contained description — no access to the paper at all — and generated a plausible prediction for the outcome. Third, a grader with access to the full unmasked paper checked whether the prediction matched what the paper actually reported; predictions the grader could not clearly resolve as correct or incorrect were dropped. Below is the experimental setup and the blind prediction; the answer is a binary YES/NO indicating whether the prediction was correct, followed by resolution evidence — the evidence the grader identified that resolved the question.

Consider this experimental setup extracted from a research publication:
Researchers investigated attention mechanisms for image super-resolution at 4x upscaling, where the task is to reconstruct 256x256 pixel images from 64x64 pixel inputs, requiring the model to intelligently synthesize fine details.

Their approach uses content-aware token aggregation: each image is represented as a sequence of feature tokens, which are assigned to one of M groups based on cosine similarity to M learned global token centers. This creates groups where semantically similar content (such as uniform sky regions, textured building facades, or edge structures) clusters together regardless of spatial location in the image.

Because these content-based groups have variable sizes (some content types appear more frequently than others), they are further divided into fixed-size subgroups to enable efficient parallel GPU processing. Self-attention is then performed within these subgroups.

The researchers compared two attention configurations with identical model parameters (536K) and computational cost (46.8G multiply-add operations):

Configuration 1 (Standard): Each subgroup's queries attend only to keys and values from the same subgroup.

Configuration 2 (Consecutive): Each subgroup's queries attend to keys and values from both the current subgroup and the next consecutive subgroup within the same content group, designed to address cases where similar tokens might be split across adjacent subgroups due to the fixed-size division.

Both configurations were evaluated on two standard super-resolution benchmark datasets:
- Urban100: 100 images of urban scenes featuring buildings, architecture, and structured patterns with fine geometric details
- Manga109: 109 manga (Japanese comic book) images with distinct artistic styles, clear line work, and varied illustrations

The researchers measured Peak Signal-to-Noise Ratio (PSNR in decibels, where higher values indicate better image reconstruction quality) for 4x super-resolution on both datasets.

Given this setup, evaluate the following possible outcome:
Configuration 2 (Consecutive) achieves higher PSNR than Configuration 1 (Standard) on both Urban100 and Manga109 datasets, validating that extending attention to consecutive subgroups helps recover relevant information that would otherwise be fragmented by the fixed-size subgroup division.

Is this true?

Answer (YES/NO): YES